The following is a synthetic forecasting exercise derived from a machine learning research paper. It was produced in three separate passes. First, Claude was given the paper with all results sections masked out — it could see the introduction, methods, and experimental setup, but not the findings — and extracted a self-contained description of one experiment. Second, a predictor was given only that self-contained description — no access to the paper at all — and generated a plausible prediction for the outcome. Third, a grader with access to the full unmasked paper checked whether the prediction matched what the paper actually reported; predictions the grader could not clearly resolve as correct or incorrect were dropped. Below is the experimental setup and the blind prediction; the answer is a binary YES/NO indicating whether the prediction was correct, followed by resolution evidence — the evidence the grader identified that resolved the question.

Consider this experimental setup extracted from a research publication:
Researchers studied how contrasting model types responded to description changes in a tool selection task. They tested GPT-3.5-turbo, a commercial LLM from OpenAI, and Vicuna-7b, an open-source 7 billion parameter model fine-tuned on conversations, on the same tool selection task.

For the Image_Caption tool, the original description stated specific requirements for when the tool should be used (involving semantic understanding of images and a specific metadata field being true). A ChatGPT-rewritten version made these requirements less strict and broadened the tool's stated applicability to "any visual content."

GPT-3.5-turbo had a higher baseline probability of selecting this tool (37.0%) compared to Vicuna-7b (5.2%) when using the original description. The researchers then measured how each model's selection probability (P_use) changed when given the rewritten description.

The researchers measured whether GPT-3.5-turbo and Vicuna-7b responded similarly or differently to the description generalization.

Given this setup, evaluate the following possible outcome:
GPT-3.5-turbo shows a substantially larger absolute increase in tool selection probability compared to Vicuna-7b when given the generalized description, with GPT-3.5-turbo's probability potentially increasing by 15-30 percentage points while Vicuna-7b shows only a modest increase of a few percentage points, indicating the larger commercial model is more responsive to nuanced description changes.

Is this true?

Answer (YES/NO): NO